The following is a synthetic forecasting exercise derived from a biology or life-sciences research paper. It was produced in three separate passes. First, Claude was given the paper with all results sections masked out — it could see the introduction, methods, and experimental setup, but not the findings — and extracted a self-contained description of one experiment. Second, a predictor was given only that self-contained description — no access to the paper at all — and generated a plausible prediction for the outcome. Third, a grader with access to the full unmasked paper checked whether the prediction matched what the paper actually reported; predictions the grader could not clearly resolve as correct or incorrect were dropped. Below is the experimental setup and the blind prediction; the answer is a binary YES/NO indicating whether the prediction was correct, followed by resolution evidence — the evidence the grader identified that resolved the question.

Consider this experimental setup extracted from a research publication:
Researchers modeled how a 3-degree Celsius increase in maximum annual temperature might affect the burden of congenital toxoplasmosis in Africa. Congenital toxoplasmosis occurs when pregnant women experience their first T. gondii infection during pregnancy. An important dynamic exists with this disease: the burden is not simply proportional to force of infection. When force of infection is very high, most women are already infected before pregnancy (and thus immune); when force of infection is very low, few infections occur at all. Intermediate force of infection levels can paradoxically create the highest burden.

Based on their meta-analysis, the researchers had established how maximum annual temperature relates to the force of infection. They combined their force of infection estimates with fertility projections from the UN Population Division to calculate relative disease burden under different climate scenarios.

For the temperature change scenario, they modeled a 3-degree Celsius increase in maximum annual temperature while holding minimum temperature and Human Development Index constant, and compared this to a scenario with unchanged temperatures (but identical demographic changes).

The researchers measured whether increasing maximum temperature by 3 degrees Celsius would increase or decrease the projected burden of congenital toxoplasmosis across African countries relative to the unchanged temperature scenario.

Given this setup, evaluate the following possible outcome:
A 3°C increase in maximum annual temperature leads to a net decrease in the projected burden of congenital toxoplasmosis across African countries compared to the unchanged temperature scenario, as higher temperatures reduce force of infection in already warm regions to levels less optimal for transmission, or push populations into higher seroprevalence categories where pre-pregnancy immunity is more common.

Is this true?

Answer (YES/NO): YES